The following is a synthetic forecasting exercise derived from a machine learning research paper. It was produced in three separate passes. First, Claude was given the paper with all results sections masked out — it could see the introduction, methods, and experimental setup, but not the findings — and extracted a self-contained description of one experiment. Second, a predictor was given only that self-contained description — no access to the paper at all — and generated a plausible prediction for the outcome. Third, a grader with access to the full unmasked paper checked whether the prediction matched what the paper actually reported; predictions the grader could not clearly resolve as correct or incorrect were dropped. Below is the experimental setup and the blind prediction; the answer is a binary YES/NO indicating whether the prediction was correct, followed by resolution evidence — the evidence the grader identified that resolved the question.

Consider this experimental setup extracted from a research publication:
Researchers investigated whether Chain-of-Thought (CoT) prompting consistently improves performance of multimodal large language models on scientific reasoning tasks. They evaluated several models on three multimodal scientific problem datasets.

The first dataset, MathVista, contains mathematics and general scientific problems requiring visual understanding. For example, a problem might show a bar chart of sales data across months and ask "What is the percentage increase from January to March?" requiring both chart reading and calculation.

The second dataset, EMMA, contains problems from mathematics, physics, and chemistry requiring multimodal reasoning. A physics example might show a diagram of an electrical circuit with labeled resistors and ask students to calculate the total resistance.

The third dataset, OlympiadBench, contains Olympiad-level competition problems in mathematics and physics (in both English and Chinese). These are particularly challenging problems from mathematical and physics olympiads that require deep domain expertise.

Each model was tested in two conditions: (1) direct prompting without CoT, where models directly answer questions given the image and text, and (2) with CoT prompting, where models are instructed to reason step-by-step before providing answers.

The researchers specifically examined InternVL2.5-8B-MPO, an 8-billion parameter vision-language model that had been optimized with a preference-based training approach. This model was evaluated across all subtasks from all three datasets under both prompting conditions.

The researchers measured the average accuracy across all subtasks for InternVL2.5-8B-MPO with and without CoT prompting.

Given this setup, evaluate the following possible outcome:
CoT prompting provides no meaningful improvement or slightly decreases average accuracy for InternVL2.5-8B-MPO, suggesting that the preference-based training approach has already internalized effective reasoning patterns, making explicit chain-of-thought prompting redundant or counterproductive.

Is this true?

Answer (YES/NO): YES